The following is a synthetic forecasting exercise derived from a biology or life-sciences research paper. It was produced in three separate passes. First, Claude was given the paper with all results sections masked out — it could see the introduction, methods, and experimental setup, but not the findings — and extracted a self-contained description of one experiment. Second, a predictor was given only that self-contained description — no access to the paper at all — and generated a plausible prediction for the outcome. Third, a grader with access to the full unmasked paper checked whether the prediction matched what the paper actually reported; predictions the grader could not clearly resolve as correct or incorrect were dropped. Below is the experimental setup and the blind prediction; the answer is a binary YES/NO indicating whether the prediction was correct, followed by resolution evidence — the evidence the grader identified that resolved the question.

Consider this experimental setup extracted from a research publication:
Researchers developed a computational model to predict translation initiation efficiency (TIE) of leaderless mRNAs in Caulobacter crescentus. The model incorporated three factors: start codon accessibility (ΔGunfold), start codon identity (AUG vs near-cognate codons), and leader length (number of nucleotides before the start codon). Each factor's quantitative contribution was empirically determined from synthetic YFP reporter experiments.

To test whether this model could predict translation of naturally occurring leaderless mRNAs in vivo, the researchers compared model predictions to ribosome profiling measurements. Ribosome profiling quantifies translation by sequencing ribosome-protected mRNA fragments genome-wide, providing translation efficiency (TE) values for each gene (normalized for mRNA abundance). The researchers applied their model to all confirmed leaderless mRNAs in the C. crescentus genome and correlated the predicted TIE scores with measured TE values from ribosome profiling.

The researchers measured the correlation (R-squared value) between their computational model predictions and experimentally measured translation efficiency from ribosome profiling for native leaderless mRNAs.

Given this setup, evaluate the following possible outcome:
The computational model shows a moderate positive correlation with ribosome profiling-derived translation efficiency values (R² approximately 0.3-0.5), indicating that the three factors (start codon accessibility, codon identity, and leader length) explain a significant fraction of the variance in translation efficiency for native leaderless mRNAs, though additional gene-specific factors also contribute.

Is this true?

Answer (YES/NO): YES